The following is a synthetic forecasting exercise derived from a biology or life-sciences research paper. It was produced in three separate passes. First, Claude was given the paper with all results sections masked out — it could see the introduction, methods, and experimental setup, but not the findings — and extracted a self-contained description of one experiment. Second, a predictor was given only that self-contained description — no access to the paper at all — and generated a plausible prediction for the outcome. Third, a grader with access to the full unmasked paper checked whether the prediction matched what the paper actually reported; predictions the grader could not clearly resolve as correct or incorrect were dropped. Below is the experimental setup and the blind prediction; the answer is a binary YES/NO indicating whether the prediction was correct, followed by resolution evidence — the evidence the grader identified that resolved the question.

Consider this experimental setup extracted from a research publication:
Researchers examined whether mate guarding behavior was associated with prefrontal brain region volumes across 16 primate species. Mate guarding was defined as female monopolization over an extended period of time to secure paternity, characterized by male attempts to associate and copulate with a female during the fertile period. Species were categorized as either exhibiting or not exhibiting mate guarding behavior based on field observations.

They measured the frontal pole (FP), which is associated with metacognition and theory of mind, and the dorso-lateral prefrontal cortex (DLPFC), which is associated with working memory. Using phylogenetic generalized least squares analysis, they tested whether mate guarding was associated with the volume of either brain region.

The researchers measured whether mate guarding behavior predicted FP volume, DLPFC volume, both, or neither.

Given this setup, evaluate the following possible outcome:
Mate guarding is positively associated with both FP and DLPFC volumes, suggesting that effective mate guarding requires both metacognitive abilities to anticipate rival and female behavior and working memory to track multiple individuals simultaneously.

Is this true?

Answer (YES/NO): NO